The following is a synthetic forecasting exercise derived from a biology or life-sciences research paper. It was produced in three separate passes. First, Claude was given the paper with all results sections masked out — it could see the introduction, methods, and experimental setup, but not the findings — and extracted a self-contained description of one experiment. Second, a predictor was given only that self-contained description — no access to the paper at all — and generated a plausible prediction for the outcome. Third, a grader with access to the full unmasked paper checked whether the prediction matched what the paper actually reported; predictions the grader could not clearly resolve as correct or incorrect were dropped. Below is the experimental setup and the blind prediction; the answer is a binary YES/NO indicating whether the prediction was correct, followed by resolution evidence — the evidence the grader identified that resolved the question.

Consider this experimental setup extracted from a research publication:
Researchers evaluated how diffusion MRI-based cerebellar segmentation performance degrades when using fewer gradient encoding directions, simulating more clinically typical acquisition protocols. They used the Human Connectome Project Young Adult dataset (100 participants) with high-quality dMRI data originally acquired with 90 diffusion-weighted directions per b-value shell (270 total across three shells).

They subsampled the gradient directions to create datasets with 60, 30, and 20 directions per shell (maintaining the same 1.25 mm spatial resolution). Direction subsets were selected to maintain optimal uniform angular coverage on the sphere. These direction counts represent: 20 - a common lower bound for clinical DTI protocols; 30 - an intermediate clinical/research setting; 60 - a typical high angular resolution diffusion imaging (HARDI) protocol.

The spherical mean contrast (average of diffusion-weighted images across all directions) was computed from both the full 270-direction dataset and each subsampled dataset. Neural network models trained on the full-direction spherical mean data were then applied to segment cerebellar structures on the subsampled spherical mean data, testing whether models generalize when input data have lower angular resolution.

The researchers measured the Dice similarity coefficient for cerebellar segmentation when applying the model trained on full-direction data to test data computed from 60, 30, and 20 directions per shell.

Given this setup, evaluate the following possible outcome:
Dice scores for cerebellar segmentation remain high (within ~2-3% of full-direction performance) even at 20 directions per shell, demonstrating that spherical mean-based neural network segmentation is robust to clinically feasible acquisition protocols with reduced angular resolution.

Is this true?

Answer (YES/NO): YES